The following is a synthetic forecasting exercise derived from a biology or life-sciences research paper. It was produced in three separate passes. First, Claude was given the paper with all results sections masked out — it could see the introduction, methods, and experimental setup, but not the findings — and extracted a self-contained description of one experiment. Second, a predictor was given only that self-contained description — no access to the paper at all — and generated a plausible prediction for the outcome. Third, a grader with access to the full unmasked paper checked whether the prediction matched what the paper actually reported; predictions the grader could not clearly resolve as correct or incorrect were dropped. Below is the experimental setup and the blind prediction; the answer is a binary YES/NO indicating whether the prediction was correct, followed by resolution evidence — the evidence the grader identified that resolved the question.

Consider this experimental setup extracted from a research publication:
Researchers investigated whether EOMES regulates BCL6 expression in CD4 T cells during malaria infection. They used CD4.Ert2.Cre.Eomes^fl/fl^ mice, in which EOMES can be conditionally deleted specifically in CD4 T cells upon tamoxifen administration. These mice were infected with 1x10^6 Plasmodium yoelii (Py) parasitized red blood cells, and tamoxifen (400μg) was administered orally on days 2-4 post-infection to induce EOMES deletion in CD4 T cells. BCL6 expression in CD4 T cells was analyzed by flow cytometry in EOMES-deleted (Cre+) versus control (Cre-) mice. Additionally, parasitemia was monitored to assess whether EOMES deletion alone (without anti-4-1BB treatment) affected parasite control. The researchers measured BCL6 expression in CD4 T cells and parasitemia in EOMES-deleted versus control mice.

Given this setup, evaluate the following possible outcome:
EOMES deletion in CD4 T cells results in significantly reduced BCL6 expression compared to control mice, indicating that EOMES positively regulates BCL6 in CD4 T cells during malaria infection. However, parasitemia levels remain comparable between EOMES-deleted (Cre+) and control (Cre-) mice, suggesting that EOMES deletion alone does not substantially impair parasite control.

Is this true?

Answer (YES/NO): NO